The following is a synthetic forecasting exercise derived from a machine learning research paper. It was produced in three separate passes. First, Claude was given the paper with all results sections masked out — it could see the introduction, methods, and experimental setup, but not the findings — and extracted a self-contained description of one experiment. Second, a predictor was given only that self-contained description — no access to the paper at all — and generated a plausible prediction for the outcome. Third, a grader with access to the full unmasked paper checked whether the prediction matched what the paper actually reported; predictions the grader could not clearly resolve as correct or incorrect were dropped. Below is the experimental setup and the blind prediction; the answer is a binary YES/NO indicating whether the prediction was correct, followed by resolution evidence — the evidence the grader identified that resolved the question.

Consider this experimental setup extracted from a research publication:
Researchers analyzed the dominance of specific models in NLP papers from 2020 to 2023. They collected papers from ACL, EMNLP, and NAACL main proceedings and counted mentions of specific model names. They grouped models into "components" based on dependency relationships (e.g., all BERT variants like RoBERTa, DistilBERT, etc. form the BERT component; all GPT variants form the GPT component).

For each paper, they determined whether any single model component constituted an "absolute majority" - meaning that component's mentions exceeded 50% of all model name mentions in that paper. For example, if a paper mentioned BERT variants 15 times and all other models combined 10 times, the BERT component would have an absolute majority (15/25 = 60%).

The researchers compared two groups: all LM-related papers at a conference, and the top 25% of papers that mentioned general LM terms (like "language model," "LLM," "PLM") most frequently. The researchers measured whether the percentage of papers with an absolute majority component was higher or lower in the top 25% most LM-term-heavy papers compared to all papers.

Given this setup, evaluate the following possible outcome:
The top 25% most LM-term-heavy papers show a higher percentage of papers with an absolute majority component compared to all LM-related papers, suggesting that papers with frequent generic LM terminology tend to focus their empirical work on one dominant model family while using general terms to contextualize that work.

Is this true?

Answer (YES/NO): YES